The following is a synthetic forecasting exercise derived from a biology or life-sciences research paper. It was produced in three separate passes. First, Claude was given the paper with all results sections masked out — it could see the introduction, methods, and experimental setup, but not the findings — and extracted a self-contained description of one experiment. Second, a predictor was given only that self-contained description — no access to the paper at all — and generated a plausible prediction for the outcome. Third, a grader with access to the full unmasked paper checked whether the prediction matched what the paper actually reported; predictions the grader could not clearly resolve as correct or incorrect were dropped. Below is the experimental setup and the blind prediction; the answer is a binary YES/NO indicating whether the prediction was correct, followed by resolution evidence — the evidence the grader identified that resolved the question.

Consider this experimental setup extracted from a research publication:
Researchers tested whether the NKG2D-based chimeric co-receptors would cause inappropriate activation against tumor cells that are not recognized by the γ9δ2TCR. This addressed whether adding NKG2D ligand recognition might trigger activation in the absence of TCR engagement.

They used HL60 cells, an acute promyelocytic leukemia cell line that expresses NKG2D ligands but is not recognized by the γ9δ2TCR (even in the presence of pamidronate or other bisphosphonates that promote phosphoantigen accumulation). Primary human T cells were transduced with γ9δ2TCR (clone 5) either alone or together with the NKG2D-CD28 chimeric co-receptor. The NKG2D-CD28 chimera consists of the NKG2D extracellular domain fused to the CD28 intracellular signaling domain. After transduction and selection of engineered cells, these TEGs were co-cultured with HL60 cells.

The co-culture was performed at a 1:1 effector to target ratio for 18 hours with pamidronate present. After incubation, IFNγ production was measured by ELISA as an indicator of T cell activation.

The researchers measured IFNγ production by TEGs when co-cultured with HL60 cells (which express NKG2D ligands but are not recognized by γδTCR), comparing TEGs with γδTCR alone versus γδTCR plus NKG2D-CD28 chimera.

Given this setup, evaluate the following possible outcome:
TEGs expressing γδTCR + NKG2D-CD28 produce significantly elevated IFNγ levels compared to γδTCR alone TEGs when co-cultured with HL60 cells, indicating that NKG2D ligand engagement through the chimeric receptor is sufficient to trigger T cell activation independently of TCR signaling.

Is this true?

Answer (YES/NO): NO